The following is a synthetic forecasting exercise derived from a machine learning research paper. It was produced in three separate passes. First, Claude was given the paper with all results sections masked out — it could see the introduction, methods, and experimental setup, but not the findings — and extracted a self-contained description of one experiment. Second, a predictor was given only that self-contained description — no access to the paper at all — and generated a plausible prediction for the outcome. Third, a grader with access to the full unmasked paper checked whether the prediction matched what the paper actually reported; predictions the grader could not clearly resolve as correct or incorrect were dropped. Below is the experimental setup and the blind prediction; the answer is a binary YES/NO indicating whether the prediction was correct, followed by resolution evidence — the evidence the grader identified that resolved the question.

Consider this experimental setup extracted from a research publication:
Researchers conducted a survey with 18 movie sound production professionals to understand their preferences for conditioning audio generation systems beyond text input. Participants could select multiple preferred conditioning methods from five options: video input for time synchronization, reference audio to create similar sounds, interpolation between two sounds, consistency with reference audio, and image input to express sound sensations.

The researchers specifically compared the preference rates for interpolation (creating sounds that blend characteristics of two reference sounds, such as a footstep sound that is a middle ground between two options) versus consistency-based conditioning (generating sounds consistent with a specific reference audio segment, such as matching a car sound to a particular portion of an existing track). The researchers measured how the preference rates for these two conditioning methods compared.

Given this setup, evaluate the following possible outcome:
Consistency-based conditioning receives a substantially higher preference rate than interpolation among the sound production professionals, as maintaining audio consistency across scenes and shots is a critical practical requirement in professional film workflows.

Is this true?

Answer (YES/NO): NO